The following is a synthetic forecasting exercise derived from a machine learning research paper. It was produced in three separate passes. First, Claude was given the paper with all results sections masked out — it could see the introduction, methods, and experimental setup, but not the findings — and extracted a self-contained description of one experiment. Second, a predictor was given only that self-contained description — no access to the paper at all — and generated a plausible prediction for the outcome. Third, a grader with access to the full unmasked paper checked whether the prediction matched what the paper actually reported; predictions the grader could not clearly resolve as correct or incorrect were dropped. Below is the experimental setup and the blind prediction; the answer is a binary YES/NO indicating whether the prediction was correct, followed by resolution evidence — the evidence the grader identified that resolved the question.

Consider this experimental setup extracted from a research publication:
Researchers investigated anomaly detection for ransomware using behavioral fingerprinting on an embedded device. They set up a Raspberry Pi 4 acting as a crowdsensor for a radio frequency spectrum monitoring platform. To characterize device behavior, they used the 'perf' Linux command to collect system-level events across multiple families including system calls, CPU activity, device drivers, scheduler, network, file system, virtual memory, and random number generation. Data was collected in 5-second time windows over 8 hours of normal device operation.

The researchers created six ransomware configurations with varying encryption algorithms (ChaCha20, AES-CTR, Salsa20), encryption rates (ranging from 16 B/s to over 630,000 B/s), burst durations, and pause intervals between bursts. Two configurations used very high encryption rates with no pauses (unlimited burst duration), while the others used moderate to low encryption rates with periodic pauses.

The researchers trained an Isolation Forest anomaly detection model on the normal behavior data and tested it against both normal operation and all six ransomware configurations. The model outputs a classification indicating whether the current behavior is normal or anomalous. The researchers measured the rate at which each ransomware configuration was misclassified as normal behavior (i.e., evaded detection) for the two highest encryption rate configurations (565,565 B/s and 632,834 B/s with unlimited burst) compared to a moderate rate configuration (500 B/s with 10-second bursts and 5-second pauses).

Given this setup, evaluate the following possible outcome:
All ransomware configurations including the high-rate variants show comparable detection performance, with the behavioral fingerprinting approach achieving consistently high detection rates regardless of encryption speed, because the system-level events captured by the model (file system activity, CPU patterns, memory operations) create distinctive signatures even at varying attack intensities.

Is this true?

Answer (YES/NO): NO